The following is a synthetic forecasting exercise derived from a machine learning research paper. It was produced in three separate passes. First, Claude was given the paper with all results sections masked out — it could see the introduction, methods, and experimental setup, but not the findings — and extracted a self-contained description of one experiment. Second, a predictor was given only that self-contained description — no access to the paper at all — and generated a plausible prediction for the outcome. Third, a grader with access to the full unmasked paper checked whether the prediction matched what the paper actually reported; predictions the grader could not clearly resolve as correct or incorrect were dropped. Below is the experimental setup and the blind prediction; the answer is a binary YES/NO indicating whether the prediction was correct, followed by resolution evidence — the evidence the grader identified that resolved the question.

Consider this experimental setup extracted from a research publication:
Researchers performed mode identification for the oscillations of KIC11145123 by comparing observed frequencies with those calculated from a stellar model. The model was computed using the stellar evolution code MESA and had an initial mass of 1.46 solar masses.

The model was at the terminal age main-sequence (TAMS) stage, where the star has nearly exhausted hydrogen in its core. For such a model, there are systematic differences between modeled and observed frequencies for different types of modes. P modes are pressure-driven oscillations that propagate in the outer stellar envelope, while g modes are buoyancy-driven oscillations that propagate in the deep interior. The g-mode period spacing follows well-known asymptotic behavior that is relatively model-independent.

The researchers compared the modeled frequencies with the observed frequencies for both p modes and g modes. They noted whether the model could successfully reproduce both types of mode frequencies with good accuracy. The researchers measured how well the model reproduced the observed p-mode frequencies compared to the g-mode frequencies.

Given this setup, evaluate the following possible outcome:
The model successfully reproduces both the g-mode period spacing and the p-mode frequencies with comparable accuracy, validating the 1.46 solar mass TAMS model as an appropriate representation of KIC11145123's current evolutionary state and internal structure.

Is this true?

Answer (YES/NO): NO